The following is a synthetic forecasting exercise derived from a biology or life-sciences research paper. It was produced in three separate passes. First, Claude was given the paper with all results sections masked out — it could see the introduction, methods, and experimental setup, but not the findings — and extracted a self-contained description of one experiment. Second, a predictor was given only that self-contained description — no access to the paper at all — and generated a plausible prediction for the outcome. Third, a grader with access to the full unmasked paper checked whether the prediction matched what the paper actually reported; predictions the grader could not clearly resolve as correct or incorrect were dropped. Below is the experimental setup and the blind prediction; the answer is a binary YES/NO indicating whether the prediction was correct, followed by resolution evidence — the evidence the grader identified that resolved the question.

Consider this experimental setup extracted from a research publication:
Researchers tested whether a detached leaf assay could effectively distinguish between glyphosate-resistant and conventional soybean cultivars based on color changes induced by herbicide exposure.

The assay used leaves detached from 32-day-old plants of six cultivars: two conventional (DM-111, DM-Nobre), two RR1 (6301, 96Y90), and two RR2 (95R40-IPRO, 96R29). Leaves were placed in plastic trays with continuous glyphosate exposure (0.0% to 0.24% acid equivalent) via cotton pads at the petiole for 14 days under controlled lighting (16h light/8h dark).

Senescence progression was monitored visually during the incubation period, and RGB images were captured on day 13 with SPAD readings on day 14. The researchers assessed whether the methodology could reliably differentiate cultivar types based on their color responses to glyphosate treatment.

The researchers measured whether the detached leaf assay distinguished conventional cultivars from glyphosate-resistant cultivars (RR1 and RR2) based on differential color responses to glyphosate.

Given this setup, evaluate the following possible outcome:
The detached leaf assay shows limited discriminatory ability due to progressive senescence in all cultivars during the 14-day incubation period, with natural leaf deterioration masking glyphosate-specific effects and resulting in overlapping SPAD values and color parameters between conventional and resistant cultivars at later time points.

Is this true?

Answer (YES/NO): NO